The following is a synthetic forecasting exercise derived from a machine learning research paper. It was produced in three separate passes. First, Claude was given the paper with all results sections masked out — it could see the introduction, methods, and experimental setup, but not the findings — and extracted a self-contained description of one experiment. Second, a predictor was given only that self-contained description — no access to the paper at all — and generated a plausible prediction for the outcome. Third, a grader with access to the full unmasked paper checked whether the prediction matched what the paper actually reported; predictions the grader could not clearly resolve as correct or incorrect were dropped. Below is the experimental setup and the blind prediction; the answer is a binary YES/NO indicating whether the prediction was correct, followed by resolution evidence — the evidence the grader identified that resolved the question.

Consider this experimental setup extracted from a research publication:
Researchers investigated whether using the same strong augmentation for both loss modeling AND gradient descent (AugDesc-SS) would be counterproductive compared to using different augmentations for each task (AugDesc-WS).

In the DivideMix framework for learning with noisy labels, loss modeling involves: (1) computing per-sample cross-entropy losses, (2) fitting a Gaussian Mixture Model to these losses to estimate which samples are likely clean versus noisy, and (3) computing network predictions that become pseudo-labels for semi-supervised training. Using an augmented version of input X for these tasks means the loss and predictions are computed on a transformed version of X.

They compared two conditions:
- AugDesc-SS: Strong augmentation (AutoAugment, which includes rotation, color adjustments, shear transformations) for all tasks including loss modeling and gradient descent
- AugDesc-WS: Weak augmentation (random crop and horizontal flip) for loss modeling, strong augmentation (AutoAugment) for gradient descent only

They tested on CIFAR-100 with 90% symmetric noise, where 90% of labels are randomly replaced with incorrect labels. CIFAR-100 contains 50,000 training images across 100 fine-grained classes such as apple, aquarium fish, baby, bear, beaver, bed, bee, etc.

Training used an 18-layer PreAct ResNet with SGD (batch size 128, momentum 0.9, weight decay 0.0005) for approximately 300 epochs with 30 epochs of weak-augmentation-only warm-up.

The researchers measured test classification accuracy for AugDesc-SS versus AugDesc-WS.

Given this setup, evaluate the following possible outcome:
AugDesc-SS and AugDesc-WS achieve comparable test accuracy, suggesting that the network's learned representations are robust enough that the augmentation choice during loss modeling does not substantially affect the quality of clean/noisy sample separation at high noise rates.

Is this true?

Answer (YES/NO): NO